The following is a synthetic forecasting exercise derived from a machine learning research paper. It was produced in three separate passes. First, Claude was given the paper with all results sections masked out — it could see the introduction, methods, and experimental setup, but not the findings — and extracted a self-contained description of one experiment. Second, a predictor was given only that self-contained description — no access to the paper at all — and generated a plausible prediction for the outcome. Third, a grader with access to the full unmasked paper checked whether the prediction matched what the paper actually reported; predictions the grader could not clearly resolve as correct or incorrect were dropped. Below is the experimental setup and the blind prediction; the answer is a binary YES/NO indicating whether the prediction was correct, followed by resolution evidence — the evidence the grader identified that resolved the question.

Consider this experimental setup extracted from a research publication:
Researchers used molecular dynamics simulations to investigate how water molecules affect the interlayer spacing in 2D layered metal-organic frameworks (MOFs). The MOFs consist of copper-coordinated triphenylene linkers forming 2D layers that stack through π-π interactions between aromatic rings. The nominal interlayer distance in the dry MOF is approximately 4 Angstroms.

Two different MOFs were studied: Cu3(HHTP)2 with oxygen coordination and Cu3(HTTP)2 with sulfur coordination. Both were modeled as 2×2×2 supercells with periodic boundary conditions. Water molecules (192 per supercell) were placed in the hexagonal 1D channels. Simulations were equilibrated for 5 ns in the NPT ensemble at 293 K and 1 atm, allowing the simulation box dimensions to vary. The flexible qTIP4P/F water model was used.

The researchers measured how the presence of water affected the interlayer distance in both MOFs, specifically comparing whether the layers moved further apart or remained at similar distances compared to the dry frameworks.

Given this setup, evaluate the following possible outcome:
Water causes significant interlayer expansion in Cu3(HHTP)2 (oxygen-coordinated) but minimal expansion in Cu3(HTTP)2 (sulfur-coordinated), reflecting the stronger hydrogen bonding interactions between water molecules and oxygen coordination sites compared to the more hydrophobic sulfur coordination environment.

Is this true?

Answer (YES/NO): YES